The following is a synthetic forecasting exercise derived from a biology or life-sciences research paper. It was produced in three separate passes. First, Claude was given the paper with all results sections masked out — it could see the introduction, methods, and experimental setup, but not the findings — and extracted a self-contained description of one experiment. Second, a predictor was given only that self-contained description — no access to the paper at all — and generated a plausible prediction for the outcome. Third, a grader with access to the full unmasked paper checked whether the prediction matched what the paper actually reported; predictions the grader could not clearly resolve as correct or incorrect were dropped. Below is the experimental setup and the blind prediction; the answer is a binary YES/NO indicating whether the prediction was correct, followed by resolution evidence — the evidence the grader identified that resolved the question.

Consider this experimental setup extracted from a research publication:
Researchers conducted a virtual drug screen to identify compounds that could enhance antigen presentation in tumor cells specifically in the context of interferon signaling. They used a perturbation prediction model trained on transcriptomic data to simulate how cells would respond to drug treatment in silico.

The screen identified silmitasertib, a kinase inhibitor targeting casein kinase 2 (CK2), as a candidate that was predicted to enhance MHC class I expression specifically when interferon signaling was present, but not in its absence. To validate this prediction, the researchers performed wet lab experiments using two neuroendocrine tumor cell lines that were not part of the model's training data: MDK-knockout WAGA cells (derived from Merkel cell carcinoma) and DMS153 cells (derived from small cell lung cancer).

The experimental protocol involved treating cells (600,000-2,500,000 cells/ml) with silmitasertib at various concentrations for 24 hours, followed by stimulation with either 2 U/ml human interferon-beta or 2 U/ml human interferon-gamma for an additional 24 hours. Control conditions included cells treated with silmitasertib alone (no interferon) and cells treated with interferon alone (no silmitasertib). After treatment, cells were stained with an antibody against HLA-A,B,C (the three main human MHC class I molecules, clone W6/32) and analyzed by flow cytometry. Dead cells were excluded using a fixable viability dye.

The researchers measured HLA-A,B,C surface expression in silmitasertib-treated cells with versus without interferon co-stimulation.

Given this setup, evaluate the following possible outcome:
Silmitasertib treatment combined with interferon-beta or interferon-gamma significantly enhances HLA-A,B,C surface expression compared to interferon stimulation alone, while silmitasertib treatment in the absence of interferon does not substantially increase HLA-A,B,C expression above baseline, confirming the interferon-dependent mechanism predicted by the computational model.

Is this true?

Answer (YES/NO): YES